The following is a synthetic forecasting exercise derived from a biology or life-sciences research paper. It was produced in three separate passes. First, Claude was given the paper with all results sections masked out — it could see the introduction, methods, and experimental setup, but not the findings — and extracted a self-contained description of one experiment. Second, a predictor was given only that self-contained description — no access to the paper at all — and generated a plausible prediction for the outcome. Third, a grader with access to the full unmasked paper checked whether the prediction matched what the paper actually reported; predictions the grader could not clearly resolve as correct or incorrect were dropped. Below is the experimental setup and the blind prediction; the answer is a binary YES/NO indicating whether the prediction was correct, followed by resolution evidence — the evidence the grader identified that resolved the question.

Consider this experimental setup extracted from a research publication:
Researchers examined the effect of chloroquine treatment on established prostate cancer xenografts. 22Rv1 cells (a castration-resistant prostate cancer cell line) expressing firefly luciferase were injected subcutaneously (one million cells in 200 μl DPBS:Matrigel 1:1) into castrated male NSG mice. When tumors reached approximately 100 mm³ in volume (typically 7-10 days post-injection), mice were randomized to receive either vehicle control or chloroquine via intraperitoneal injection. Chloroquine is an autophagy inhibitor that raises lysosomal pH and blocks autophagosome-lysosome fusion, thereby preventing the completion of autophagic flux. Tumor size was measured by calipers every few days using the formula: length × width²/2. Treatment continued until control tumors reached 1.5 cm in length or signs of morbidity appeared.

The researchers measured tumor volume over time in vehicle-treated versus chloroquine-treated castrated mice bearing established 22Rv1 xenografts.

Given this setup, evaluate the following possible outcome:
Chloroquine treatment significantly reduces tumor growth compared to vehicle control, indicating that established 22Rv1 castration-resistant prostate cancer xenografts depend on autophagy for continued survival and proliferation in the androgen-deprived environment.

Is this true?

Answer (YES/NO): YES